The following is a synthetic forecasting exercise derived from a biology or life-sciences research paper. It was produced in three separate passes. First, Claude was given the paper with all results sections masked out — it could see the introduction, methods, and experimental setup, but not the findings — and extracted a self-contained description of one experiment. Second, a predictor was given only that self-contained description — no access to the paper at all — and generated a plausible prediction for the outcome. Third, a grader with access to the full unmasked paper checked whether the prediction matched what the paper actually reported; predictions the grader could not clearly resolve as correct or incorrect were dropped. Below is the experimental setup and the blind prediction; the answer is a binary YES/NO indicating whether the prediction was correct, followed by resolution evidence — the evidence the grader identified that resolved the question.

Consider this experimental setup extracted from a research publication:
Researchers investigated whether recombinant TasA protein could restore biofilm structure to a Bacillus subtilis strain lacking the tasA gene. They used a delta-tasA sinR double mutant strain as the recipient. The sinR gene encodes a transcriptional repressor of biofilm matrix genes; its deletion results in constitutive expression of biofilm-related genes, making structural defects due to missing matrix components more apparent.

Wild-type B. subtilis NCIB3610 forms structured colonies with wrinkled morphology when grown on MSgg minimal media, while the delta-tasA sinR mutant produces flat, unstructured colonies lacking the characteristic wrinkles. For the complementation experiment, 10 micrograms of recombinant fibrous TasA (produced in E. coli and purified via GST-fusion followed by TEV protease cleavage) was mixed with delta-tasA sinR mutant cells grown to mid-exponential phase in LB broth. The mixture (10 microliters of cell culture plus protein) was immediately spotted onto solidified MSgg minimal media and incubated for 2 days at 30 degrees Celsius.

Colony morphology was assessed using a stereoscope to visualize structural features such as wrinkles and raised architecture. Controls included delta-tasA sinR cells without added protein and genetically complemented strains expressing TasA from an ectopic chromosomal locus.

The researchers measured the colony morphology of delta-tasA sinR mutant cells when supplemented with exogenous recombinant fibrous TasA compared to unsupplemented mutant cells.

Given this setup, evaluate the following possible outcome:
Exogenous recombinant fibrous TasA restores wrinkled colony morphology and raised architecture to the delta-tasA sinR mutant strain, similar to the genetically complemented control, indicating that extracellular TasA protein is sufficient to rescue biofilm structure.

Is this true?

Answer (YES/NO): YES